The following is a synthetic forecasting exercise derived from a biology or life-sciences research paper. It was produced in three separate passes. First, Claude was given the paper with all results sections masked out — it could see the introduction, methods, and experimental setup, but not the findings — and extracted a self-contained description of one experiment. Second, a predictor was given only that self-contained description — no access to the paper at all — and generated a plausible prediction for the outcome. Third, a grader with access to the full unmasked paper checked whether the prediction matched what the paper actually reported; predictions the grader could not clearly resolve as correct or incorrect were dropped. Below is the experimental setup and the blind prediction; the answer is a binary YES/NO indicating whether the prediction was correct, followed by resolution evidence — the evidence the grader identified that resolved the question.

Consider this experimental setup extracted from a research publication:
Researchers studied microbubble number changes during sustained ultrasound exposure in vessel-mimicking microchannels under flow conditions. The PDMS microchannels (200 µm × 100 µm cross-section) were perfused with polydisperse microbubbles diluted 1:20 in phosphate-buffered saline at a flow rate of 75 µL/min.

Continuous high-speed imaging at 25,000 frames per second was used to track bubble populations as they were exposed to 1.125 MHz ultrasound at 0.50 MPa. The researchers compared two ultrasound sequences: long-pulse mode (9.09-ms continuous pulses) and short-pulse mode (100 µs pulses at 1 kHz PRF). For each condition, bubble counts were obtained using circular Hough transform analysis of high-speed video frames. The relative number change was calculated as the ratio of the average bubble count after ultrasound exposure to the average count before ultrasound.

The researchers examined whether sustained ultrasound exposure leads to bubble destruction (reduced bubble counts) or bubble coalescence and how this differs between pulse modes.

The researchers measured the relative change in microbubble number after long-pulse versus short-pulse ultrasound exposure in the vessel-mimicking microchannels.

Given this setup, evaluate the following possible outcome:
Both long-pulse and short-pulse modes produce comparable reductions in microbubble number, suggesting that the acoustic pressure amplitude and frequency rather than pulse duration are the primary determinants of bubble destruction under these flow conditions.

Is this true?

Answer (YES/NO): NO